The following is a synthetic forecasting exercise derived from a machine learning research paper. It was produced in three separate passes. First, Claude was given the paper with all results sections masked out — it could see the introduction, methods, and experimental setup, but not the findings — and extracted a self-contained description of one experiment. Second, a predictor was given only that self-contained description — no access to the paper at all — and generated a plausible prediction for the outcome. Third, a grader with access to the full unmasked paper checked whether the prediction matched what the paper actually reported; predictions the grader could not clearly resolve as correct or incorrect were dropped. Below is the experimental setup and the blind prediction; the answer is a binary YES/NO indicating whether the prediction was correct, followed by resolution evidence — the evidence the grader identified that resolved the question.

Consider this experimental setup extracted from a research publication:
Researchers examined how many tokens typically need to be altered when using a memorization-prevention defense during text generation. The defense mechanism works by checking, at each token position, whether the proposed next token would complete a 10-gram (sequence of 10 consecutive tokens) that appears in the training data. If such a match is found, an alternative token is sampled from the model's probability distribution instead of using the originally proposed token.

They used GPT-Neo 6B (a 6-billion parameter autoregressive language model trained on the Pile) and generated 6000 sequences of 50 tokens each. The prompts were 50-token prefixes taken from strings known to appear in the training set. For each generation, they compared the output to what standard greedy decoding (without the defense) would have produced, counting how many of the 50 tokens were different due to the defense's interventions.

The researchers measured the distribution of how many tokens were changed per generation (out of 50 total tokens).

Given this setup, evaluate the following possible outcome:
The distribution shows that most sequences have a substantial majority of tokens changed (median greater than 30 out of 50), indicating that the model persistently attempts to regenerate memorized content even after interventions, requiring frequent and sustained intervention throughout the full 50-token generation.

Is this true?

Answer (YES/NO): NO